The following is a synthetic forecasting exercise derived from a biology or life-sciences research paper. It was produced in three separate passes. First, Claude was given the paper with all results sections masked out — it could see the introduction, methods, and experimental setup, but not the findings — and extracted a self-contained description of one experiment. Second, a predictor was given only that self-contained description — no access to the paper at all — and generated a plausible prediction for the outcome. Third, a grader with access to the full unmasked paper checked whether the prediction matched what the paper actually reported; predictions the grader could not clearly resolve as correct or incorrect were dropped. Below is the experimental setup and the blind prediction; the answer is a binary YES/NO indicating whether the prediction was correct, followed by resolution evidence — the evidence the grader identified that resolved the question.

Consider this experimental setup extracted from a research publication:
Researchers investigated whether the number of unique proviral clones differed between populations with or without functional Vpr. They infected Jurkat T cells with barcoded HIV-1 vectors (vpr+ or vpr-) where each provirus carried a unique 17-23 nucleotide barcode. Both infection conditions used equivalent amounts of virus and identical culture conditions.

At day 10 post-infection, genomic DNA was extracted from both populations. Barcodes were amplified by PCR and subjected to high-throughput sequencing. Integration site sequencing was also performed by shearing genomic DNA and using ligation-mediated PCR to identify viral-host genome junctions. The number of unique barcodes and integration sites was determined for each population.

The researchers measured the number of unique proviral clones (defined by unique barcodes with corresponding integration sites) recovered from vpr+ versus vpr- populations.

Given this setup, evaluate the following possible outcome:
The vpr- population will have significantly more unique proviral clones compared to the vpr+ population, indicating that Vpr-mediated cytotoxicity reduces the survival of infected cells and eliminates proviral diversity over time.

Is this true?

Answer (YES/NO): NO